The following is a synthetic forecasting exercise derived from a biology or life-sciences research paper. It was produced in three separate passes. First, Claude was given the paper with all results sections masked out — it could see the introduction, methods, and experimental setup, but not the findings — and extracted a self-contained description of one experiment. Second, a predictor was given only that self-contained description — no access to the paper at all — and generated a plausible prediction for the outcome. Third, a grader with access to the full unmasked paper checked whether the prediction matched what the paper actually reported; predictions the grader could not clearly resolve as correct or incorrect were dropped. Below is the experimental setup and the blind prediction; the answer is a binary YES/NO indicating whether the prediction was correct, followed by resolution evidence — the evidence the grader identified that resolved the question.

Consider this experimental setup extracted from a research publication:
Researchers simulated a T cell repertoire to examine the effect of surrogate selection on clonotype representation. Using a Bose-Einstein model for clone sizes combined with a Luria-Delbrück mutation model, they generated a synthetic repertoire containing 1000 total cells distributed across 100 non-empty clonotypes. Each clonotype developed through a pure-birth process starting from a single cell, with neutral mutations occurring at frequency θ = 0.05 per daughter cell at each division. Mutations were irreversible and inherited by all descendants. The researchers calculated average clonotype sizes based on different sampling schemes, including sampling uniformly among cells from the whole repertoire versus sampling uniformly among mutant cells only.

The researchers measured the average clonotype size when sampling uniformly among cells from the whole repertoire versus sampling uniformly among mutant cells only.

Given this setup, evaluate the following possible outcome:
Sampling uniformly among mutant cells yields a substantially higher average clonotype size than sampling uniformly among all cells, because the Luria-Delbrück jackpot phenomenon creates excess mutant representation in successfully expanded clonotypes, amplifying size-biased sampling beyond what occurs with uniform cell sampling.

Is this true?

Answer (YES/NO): YES